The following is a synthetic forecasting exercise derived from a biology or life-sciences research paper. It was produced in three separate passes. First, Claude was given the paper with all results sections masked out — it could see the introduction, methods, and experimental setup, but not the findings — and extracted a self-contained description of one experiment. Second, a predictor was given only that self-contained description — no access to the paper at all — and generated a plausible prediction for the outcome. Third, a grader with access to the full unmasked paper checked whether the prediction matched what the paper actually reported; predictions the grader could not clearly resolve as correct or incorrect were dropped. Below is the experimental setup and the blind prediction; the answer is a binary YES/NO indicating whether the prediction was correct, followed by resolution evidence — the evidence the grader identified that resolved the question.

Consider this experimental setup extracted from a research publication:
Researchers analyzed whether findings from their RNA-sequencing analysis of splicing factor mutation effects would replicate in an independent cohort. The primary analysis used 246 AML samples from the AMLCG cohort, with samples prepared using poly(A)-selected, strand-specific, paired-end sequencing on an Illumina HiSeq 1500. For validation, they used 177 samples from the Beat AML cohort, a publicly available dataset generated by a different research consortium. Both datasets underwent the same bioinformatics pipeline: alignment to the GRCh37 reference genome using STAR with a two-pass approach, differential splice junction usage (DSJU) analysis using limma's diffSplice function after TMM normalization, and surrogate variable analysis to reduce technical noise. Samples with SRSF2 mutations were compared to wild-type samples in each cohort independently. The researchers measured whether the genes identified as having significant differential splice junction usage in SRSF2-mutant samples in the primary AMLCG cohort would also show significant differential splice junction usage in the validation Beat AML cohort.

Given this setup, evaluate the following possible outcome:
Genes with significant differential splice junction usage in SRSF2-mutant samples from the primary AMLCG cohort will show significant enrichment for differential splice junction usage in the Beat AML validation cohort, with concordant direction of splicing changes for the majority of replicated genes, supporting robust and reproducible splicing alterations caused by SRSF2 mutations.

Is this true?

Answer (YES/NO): YES